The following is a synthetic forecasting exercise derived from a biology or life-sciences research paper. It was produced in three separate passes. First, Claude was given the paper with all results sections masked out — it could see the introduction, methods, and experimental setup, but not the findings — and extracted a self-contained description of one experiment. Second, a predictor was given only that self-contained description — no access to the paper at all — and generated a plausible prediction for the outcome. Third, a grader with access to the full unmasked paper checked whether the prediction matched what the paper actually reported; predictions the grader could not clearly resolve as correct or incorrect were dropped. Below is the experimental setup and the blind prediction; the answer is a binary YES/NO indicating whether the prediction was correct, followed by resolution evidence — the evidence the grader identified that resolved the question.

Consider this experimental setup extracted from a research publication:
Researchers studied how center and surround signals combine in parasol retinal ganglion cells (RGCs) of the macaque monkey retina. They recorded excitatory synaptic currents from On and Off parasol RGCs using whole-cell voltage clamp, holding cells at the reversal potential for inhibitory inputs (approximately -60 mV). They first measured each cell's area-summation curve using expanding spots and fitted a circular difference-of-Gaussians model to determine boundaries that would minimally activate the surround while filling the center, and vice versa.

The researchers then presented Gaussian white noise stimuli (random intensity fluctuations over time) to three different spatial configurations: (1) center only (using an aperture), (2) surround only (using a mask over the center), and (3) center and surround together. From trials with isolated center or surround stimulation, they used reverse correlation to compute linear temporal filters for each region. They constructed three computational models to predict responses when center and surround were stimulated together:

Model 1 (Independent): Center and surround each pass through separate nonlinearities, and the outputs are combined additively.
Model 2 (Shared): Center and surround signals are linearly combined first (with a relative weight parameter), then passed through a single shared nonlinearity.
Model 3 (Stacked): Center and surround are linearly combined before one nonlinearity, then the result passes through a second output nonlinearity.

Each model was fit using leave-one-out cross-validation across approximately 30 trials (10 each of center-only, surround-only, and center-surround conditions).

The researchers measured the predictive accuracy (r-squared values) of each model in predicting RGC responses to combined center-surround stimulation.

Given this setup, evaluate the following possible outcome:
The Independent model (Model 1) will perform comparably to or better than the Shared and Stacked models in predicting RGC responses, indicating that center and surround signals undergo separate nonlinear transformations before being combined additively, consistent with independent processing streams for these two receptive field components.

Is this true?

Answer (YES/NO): NO